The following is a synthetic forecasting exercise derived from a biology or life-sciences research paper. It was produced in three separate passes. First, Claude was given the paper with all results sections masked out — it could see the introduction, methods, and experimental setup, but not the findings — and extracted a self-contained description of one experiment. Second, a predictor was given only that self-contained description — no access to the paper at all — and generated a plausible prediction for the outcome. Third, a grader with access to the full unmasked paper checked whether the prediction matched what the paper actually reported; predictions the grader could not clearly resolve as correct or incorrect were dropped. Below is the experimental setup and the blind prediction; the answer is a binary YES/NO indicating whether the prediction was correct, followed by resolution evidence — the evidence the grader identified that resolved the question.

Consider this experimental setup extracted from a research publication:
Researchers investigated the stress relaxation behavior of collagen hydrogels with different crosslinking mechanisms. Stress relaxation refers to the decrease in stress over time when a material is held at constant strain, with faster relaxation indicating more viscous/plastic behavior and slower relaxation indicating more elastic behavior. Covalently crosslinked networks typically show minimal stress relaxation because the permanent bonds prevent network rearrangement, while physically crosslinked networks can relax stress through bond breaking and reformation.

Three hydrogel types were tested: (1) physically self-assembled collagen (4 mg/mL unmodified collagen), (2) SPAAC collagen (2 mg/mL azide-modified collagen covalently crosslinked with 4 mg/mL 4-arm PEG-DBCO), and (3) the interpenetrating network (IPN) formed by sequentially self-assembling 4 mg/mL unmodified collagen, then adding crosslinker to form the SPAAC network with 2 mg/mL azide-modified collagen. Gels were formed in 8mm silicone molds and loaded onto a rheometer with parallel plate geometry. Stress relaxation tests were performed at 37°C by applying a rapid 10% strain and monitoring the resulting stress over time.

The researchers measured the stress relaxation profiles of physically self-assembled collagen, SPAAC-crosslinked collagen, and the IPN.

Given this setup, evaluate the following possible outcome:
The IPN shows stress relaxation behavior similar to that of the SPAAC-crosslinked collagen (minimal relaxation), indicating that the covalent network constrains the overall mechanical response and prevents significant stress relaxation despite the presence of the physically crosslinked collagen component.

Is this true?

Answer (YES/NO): NO